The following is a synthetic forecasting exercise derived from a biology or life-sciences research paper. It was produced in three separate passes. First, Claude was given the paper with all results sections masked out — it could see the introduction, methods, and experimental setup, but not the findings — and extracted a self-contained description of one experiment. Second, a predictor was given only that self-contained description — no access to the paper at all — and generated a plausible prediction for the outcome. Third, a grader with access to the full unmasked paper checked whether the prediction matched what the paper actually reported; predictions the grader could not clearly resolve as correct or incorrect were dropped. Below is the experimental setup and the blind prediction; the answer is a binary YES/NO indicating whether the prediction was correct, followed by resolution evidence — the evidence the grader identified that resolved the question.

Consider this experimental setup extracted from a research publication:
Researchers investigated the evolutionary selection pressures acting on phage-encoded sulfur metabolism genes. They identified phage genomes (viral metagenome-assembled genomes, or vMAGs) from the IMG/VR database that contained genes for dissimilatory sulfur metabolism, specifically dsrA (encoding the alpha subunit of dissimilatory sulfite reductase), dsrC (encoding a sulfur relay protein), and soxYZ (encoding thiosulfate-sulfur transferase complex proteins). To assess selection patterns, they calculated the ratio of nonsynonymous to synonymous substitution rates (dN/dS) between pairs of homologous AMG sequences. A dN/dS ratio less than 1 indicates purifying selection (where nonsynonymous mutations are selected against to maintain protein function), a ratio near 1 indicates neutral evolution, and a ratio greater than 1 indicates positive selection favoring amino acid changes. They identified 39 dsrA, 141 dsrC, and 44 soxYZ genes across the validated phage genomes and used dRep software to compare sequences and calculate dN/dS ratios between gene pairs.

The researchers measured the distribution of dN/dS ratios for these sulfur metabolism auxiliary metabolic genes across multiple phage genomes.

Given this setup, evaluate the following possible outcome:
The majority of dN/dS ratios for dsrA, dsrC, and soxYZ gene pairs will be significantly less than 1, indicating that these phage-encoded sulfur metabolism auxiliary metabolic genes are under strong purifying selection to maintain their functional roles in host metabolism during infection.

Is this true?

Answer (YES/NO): YES